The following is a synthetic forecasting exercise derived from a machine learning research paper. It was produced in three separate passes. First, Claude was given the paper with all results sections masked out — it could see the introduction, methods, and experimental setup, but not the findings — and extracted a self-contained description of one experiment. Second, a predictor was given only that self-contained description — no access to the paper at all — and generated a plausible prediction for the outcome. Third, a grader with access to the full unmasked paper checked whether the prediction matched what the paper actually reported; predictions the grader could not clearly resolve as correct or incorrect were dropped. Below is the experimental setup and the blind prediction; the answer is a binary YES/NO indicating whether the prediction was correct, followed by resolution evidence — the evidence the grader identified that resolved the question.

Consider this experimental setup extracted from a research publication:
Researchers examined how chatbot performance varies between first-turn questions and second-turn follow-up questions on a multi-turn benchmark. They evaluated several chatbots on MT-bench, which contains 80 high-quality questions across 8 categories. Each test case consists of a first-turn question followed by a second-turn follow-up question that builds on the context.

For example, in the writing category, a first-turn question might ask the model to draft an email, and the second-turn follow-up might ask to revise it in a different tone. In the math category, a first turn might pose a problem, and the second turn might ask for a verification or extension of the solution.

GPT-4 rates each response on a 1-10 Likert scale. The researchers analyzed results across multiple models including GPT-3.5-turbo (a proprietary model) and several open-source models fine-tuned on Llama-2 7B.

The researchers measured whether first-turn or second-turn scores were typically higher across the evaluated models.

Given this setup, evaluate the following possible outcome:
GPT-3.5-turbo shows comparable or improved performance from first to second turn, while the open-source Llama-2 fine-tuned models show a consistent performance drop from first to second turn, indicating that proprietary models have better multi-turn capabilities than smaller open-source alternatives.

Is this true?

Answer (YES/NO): NO